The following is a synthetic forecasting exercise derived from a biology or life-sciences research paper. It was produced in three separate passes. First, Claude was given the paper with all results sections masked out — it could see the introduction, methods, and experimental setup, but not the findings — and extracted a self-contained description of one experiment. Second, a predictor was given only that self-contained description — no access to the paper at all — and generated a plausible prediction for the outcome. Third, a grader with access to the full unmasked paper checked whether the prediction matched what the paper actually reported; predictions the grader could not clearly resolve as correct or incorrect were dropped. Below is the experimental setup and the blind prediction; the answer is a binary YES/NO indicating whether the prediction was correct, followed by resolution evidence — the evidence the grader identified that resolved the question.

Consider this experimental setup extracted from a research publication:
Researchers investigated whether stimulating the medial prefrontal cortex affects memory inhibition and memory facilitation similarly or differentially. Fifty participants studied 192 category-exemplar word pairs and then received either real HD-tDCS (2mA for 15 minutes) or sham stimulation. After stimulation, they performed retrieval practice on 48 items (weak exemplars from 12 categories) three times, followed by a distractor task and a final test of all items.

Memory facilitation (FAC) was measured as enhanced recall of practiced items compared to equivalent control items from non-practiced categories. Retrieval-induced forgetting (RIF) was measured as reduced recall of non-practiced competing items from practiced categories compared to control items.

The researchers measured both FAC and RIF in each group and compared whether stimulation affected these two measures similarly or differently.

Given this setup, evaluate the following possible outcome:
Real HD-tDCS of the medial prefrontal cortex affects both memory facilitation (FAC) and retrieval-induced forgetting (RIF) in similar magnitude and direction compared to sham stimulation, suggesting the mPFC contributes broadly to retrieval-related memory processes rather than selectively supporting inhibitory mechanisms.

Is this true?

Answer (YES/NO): NO